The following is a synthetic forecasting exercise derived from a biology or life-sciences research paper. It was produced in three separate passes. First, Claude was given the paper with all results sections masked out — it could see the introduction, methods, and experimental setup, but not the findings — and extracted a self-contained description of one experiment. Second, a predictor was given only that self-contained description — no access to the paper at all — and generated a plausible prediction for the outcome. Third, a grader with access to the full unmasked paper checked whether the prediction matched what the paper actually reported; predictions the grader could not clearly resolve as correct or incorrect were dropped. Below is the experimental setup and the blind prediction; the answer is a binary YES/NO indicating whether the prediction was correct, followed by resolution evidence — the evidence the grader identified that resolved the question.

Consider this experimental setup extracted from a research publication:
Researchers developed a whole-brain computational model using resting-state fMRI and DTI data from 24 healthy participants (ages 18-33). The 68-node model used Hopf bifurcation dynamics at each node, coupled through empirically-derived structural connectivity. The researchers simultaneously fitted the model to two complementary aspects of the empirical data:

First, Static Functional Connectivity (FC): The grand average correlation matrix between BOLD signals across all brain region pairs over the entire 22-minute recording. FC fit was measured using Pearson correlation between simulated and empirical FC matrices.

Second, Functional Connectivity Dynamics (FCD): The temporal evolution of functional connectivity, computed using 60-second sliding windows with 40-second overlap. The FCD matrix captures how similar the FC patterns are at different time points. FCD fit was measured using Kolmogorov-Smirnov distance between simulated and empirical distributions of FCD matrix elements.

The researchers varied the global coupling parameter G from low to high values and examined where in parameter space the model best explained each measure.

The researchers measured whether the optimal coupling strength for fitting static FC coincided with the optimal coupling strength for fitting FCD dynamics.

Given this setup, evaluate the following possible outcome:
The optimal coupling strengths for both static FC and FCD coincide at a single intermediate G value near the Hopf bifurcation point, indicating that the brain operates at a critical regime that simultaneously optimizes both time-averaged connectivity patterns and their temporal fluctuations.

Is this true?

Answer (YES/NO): YES